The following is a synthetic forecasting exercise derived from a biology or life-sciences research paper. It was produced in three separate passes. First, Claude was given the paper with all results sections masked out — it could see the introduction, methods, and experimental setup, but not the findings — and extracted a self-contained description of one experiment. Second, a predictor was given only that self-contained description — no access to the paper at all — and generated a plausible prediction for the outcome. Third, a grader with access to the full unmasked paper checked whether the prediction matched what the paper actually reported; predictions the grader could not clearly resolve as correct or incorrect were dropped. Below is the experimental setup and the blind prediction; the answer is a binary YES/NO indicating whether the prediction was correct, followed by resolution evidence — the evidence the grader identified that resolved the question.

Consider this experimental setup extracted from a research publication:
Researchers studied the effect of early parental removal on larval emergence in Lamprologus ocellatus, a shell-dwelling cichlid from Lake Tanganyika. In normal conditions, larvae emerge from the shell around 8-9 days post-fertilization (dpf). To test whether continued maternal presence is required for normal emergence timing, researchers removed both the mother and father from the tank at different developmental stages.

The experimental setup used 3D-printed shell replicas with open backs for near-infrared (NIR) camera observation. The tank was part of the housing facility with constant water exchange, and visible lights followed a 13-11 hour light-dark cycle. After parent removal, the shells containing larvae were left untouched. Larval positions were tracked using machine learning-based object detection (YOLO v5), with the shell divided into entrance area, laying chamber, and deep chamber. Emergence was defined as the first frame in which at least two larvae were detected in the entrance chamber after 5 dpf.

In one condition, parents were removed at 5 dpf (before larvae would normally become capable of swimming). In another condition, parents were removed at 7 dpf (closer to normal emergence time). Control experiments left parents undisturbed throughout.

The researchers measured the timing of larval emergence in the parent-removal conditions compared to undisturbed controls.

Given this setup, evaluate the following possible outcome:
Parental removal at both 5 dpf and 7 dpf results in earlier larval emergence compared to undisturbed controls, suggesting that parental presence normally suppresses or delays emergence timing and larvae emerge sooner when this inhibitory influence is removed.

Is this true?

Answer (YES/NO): YES